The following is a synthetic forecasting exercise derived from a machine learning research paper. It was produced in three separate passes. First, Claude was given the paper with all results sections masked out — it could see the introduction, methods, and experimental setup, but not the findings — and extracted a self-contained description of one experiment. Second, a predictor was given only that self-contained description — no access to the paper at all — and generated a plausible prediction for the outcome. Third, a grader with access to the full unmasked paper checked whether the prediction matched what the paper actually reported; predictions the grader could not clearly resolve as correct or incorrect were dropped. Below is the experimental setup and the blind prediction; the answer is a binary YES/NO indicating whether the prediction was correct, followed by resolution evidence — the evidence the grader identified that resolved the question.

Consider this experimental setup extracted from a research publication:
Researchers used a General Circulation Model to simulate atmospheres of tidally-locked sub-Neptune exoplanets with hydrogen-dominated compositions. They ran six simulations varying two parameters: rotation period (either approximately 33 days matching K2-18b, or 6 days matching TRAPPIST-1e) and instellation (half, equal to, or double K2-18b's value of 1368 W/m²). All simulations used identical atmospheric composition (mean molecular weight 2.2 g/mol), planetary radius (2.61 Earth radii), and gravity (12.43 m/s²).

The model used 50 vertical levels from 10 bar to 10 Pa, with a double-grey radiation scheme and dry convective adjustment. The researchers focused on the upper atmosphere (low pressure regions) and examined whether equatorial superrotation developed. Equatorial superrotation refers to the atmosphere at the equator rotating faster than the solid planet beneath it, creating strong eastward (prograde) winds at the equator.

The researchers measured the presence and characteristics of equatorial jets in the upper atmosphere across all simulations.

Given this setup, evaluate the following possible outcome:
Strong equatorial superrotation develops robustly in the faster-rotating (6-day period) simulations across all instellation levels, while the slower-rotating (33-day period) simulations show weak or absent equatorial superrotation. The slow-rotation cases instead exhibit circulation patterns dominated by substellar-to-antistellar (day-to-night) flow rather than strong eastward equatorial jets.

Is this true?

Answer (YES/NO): NO